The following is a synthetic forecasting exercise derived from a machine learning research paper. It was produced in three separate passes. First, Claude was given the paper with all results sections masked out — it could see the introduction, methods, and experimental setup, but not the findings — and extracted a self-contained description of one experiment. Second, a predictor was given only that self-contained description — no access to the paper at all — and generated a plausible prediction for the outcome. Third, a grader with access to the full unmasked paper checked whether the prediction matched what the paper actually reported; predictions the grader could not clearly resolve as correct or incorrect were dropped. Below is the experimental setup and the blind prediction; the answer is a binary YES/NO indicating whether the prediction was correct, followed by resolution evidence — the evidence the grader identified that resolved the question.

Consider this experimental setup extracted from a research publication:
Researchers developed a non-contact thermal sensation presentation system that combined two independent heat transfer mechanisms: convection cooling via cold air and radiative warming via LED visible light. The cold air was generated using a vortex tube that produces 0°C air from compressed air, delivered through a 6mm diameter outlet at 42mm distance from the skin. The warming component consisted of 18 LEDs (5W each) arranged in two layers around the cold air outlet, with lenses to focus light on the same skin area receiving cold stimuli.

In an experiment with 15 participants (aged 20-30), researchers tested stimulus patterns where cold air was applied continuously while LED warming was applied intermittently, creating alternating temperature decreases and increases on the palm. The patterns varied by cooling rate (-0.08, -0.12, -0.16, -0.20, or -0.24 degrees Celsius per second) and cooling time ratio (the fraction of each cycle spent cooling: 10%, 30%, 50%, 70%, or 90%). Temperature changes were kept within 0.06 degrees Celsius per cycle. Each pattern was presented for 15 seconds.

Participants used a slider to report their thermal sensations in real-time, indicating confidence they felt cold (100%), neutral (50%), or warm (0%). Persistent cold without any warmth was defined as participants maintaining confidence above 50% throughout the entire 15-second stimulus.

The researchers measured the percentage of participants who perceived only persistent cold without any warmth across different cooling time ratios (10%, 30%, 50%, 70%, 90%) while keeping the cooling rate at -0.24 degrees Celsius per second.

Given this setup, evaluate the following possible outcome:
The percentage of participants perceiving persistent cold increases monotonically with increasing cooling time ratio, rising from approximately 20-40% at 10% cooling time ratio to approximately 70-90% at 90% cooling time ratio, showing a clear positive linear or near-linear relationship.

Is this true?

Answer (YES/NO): NO